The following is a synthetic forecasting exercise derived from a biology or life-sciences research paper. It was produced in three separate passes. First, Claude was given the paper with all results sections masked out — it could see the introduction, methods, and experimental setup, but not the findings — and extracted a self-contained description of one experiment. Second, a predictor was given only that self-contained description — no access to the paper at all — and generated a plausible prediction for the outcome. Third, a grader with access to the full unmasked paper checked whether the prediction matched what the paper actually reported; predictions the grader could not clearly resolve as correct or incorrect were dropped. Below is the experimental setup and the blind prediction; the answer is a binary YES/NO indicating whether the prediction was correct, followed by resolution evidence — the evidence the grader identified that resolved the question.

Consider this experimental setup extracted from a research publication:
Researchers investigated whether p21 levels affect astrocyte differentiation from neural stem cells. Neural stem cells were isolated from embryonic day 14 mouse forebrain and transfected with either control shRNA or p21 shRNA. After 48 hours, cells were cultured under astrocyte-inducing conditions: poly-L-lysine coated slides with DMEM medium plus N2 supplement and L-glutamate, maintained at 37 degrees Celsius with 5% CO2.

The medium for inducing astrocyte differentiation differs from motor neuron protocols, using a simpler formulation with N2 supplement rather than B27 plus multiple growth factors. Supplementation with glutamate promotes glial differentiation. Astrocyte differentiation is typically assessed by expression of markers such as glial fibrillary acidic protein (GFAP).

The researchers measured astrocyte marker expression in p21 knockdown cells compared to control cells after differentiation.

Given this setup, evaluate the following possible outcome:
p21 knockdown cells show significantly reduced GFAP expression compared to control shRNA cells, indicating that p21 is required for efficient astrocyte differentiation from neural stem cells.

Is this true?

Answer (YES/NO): NO